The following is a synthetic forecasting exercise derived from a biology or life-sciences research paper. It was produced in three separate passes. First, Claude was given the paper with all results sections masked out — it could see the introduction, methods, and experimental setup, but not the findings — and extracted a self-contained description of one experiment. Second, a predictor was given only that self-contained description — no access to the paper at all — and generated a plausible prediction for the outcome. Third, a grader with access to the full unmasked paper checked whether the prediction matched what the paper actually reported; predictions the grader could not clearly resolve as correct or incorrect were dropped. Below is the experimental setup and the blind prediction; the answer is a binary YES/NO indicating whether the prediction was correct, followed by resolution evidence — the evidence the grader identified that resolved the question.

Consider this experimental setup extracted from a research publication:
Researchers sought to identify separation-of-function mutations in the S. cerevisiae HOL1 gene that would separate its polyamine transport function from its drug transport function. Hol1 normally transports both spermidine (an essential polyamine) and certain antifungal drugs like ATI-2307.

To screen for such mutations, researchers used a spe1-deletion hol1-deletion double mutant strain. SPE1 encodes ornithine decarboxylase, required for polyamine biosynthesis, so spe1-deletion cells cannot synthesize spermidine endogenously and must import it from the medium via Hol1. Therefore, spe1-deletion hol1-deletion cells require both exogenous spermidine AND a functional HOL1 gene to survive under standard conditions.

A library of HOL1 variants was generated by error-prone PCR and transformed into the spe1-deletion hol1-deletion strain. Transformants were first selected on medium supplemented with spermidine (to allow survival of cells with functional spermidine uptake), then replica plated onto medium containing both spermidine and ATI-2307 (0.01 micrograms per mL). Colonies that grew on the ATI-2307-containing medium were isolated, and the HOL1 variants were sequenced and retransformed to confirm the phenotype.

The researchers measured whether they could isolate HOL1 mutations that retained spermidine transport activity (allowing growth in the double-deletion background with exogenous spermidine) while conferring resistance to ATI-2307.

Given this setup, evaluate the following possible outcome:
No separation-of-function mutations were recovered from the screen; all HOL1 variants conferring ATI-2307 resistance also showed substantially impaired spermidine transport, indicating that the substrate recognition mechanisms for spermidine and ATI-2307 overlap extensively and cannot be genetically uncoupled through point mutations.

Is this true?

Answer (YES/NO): NO